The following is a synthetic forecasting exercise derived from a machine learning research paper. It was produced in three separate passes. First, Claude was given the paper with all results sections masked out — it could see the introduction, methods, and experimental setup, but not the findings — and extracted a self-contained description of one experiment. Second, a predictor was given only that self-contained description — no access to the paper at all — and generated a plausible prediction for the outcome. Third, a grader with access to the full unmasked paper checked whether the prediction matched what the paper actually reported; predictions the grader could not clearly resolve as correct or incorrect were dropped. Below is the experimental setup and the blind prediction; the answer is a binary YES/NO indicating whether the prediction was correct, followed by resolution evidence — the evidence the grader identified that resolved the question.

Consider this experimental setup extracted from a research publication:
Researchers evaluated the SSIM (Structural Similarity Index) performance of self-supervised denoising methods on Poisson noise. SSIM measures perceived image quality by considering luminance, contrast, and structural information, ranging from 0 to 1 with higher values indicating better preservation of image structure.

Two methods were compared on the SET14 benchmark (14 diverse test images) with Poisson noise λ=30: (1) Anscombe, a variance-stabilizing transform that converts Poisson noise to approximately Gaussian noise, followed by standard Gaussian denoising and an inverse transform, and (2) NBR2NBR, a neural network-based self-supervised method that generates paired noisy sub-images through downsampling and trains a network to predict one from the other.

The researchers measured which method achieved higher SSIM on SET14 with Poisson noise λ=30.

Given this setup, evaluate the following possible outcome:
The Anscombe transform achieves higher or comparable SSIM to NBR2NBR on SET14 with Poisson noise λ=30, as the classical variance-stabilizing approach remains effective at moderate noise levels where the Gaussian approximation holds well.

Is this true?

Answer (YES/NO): NO